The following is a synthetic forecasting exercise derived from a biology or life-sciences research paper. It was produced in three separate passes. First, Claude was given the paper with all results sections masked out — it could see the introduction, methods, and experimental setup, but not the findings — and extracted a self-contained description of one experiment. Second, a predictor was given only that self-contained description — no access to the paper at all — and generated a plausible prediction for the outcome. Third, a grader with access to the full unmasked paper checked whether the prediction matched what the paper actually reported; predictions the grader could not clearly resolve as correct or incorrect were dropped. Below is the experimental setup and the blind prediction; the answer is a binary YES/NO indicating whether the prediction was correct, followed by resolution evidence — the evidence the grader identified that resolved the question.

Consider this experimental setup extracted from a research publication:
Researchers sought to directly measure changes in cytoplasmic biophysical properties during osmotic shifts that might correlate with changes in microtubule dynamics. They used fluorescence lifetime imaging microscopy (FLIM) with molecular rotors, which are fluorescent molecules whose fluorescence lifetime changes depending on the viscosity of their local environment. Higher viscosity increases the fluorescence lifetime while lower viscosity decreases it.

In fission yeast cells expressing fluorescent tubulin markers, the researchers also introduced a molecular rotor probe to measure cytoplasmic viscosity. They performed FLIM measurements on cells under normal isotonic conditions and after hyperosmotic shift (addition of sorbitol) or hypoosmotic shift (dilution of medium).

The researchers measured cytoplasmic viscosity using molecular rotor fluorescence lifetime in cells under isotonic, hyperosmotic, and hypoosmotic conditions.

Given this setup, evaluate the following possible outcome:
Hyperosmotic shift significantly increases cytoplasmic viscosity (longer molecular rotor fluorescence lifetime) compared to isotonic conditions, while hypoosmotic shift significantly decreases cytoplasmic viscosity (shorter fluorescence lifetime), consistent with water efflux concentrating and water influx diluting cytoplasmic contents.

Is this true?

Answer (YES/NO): NO